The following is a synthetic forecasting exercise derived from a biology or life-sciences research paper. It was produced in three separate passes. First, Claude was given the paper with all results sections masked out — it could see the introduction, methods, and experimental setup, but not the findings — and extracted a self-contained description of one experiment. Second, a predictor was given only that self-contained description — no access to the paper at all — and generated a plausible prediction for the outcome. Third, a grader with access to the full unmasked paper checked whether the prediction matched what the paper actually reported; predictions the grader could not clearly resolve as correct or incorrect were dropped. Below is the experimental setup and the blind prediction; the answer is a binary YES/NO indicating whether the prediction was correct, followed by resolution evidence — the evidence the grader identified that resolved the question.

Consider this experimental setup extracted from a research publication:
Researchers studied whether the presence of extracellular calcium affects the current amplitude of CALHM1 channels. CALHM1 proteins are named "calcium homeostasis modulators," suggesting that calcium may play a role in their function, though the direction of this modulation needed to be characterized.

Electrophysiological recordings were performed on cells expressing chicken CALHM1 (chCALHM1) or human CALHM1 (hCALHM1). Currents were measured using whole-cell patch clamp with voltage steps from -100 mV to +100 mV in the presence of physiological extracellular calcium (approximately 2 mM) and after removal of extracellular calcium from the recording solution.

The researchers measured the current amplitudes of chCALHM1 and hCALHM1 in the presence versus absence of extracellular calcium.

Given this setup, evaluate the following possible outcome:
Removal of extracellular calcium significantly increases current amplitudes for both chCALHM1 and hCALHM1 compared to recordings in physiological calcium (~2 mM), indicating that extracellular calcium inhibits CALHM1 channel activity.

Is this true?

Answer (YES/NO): YES